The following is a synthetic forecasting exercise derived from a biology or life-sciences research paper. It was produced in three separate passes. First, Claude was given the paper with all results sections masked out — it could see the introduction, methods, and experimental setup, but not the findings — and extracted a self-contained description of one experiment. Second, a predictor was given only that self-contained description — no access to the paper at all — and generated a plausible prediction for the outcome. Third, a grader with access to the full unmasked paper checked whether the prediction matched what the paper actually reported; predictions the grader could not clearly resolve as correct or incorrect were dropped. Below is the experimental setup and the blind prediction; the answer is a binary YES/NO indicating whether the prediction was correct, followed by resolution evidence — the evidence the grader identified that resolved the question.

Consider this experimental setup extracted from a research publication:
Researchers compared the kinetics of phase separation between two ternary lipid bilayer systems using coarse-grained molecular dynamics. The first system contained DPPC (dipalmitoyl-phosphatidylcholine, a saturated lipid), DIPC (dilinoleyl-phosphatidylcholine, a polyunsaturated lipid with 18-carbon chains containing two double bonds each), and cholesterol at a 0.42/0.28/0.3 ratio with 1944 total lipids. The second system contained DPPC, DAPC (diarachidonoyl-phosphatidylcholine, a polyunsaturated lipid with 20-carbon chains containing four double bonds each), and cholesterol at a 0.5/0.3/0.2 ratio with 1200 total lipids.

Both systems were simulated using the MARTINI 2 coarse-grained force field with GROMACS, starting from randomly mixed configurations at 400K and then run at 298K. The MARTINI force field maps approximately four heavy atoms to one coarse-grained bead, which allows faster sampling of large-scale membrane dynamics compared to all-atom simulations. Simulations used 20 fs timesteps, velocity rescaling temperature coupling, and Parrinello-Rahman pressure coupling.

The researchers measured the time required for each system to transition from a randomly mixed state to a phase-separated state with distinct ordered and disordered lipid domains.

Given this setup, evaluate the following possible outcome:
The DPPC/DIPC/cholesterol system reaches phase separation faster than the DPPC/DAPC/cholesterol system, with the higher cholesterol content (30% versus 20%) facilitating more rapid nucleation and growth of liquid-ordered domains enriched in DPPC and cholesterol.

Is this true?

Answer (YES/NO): NO